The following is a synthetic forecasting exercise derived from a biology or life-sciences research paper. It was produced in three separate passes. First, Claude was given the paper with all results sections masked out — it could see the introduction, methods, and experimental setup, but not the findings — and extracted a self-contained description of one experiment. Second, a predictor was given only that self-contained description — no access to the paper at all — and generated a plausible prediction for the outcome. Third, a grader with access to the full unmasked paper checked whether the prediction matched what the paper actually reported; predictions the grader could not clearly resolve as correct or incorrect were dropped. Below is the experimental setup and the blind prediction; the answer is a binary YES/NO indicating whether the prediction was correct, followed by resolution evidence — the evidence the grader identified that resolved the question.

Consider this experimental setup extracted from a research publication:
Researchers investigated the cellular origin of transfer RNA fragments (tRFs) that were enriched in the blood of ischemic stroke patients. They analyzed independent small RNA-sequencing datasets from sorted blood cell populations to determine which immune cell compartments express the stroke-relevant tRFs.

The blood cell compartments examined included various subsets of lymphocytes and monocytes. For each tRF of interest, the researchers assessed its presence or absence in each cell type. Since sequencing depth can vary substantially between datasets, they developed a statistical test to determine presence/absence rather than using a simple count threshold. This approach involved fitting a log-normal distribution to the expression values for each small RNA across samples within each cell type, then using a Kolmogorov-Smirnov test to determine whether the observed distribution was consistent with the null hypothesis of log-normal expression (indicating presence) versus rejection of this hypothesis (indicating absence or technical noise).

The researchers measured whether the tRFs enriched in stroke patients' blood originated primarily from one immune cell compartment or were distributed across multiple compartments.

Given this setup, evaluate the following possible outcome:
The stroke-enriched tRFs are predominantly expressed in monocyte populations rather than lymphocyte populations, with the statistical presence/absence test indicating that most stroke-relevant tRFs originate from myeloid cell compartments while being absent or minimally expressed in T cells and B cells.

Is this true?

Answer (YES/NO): NO